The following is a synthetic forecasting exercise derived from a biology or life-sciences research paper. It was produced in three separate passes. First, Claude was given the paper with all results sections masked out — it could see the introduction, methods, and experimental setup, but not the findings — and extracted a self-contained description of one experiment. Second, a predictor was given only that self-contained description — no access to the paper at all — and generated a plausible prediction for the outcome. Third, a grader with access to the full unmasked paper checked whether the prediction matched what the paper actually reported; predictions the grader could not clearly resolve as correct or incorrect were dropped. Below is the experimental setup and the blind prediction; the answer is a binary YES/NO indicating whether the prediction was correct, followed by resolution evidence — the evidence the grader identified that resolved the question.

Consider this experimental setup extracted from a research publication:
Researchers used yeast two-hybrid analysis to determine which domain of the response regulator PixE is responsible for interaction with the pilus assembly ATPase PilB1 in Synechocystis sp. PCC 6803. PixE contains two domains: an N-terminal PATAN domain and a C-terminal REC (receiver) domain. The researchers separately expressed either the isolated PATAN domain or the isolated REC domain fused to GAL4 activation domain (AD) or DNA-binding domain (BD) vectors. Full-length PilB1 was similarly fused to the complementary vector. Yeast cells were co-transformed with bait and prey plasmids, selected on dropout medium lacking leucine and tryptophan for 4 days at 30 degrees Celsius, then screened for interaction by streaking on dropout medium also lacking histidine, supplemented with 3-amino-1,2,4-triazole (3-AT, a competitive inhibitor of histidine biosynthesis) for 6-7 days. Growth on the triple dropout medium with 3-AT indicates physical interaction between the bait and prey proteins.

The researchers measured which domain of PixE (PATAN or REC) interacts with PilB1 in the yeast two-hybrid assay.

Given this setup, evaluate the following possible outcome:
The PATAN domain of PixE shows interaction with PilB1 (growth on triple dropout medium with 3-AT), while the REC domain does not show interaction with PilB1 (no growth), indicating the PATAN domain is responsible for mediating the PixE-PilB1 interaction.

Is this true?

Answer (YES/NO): YES